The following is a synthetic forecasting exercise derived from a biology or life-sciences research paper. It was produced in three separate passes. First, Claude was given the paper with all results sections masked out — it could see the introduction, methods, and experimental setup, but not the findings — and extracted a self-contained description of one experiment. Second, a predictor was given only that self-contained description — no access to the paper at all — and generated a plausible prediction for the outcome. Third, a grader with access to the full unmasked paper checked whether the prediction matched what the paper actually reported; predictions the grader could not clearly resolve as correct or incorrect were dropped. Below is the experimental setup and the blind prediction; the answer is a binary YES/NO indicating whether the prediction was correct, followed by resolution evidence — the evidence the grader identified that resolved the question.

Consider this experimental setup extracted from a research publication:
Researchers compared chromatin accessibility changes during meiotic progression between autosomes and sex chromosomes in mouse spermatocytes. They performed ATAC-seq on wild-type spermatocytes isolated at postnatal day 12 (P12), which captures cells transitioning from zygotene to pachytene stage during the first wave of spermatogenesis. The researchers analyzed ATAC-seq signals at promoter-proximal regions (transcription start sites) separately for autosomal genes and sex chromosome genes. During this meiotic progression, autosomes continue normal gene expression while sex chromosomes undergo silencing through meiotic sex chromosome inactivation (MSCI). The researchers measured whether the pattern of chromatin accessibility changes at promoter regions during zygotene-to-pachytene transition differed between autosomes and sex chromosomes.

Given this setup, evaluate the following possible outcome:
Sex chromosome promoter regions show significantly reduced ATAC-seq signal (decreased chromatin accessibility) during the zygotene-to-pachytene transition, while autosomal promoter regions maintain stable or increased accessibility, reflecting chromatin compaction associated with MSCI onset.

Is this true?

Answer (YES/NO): NO